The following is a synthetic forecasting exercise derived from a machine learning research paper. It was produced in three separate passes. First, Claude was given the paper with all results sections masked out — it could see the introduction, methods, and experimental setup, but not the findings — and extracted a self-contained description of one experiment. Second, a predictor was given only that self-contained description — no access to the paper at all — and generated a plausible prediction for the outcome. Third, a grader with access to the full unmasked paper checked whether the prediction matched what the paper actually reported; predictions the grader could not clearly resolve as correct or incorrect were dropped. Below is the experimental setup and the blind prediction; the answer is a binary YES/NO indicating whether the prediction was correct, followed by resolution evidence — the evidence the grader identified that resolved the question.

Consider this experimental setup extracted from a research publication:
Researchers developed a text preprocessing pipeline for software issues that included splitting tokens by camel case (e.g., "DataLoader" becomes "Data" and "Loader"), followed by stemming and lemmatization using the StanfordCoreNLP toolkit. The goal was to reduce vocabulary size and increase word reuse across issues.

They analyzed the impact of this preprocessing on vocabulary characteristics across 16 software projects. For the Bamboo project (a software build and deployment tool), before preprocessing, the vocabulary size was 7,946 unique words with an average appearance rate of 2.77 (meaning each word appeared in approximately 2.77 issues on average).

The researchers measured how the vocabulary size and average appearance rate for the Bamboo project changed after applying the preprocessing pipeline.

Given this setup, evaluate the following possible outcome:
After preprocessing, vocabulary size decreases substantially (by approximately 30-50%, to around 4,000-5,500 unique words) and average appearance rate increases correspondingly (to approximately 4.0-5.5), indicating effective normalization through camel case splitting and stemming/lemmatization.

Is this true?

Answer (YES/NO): NO